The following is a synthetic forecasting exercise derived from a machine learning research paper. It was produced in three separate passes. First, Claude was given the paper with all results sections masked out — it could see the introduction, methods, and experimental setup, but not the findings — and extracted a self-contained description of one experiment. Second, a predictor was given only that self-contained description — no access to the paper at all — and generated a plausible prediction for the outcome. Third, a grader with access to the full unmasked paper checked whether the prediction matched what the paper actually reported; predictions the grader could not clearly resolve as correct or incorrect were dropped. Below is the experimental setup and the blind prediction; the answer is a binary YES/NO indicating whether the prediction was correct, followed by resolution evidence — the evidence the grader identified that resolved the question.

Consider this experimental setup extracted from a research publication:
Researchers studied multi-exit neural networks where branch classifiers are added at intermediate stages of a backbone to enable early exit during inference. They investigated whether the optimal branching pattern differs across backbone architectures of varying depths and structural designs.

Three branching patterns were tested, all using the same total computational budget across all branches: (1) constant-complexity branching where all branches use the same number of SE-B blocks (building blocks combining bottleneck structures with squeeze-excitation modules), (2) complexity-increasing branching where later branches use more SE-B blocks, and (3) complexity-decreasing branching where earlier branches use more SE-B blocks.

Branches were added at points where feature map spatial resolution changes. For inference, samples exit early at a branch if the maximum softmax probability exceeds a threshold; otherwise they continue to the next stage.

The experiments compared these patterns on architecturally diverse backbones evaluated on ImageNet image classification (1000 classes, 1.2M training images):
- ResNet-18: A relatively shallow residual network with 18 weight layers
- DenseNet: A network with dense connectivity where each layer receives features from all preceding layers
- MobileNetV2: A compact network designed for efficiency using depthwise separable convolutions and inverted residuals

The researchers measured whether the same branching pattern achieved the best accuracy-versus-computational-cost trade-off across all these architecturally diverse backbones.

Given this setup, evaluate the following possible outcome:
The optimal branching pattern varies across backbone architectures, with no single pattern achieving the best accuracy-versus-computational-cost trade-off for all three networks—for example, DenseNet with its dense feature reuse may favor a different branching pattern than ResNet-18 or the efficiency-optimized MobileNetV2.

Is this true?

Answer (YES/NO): NO